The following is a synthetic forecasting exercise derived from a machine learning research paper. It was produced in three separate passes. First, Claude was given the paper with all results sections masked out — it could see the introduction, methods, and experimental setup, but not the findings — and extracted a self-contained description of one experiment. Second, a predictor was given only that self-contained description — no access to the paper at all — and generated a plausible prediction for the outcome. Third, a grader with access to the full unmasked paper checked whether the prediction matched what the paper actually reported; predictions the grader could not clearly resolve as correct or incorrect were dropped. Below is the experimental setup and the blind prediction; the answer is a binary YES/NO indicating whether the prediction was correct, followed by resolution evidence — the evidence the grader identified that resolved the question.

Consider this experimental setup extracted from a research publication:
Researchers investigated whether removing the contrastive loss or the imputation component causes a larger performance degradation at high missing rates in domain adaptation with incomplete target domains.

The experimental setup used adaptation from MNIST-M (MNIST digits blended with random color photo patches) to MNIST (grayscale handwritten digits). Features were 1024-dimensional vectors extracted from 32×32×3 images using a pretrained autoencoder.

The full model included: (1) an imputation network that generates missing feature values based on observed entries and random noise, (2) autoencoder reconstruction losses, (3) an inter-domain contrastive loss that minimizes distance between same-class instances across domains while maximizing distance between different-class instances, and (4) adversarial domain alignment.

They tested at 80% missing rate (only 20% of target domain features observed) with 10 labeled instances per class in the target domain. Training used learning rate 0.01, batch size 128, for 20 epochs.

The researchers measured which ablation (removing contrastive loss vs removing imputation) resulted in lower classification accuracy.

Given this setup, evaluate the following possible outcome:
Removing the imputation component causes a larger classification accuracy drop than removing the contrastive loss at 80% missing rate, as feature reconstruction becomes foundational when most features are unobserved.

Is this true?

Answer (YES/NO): YES